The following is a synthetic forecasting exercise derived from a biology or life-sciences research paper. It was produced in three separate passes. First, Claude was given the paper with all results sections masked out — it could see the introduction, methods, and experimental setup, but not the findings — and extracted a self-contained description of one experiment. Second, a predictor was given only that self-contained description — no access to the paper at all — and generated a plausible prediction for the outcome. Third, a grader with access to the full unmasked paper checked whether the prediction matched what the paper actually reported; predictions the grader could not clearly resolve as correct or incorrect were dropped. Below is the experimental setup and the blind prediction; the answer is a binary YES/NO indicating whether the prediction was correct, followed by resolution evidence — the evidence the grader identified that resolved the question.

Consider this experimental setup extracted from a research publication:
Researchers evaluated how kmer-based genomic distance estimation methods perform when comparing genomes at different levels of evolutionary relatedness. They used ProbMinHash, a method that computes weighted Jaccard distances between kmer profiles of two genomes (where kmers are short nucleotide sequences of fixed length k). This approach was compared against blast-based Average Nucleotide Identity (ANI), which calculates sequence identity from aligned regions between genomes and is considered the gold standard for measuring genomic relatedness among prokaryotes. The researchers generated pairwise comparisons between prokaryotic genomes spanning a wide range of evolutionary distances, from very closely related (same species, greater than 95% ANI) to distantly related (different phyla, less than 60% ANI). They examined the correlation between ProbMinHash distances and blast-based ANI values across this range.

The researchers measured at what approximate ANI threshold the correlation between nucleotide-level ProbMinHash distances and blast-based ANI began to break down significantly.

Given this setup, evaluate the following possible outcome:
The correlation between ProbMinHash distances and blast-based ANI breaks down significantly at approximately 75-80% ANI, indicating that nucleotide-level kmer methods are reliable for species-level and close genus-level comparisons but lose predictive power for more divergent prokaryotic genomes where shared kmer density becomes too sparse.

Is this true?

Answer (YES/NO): YES